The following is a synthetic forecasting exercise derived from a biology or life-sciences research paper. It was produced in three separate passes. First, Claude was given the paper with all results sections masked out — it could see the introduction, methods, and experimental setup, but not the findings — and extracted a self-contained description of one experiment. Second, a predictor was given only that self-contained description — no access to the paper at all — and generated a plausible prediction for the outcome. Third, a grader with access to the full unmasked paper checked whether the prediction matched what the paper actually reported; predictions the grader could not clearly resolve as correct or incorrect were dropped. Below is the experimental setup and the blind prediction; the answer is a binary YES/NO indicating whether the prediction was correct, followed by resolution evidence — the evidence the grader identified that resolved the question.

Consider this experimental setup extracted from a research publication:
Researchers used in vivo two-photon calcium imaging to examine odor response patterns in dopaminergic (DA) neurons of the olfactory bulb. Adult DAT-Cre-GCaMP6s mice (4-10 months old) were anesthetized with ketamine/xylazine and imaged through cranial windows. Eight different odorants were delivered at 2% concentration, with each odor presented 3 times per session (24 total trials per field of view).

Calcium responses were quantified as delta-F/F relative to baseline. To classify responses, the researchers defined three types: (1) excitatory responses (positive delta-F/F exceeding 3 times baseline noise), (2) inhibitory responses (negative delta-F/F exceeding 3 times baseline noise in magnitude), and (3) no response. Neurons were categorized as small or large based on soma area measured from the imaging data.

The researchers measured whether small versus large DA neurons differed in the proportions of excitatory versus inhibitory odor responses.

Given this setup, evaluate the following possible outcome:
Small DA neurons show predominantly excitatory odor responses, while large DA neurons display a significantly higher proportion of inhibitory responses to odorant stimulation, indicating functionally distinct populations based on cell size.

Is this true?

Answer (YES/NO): YES